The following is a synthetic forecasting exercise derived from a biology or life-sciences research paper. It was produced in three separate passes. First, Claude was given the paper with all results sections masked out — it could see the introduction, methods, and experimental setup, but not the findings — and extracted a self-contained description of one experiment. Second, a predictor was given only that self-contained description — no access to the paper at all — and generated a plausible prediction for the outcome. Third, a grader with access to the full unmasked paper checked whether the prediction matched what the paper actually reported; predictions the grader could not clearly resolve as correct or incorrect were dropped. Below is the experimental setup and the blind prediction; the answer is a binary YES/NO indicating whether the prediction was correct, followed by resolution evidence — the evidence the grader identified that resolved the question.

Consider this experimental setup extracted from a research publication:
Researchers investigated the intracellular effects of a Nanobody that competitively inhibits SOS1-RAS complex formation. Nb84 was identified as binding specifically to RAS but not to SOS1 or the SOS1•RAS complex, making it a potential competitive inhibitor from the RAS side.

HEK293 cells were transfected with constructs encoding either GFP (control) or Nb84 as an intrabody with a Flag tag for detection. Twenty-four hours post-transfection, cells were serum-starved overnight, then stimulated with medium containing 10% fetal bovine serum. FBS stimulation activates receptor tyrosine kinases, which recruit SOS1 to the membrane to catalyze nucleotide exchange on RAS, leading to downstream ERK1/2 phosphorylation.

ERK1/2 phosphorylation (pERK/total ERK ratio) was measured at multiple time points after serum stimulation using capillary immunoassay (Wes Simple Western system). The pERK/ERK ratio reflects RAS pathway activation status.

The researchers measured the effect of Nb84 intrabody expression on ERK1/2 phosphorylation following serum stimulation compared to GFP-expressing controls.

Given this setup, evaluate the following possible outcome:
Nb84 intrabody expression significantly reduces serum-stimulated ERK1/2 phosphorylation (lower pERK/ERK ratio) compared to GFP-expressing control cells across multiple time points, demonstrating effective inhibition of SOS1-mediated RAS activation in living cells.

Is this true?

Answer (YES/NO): YES